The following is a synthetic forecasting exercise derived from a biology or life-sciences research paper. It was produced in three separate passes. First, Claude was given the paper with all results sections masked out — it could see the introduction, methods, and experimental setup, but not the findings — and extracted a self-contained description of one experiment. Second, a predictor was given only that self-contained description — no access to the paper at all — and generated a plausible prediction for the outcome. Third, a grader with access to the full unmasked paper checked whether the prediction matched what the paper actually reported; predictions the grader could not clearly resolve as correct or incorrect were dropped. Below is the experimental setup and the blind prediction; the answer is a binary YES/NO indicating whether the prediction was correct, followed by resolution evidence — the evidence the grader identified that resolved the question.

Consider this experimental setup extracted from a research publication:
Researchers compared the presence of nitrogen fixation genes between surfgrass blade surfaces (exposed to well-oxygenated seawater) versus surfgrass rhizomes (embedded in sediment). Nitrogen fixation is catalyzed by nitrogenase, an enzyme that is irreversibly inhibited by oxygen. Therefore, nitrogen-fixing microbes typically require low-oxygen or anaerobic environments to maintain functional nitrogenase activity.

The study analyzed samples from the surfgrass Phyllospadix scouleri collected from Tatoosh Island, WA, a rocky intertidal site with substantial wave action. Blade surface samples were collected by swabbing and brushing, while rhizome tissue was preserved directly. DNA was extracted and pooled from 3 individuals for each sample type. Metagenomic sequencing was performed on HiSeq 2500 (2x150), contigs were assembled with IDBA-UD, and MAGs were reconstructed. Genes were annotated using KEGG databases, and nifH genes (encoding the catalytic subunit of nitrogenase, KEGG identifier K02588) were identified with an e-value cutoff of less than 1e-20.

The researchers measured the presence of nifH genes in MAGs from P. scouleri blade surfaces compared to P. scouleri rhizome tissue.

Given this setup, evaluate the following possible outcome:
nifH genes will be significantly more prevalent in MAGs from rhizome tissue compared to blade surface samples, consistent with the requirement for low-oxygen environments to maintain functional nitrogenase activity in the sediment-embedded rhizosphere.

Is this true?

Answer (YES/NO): NO